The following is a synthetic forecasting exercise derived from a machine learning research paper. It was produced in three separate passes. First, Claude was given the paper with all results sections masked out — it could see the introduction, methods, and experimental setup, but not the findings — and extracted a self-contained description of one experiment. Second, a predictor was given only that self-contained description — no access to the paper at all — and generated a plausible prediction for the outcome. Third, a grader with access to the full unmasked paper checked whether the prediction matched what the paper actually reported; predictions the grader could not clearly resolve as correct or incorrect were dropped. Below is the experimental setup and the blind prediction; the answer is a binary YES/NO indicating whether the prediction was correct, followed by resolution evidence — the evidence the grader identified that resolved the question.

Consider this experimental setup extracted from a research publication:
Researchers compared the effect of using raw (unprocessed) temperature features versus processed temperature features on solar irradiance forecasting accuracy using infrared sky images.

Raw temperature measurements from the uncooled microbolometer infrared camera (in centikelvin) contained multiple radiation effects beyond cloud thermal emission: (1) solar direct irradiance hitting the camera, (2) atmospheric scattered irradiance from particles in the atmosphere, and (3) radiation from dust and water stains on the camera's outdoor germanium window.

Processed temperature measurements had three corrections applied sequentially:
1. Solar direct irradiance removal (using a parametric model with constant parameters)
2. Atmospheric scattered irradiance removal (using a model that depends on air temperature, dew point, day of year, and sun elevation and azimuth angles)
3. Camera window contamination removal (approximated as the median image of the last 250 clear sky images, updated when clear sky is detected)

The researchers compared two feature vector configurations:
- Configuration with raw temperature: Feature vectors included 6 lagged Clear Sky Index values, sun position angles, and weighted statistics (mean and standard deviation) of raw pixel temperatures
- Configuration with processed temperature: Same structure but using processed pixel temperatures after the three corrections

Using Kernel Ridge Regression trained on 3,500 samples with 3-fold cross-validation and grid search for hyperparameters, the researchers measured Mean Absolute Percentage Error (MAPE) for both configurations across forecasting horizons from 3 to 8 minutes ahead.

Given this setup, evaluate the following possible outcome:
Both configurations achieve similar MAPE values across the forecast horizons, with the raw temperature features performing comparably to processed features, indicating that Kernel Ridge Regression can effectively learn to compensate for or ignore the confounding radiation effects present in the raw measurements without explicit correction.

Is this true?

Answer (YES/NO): NO